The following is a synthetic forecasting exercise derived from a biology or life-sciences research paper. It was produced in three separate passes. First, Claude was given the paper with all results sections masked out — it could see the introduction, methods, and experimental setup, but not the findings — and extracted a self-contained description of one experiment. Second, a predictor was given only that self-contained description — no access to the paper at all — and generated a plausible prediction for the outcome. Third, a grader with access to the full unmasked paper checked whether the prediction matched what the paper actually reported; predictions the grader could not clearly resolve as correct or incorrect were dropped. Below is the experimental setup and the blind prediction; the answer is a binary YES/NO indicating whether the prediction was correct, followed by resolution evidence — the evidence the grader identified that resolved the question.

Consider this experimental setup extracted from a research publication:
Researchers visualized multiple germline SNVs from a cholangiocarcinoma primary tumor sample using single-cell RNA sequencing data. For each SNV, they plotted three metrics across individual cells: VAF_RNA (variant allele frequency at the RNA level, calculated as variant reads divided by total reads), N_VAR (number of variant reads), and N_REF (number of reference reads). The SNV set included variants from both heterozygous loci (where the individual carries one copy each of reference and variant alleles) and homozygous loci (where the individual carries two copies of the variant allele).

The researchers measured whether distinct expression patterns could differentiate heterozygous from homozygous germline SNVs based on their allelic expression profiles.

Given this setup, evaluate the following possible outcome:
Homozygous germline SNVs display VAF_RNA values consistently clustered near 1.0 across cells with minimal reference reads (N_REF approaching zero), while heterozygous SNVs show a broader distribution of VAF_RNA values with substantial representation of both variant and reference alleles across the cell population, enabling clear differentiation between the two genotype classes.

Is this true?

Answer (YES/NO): YES